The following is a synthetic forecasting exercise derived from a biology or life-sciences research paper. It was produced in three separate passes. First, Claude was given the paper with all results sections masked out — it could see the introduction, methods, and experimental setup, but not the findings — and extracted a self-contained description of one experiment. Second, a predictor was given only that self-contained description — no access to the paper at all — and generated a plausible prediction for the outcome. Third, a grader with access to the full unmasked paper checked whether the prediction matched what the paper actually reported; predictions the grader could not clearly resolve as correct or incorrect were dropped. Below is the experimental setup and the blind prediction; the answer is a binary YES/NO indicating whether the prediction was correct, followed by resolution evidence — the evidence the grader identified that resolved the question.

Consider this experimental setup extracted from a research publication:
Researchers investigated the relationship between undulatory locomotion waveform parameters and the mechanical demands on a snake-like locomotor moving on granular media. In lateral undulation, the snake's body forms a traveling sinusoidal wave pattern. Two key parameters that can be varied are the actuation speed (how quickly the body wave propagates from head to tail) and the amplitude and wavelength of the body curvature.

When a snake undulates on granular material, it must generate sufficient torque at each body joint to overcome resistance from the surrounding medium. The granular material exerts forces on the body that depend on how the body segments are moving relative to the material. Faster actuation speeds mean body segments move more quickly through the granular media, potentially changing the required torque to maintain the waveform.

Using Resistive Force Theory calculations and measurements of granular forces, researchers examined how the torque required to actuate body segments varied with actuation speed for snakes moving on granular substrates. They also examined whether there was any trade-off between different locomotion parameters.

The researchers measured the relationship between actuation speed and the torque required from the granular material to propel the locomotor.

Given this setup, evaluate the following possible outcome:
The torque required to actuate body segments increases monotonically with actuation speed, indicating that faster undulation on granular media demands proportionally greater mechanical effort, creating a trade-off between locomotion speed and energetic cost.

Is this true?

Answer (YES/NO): NO